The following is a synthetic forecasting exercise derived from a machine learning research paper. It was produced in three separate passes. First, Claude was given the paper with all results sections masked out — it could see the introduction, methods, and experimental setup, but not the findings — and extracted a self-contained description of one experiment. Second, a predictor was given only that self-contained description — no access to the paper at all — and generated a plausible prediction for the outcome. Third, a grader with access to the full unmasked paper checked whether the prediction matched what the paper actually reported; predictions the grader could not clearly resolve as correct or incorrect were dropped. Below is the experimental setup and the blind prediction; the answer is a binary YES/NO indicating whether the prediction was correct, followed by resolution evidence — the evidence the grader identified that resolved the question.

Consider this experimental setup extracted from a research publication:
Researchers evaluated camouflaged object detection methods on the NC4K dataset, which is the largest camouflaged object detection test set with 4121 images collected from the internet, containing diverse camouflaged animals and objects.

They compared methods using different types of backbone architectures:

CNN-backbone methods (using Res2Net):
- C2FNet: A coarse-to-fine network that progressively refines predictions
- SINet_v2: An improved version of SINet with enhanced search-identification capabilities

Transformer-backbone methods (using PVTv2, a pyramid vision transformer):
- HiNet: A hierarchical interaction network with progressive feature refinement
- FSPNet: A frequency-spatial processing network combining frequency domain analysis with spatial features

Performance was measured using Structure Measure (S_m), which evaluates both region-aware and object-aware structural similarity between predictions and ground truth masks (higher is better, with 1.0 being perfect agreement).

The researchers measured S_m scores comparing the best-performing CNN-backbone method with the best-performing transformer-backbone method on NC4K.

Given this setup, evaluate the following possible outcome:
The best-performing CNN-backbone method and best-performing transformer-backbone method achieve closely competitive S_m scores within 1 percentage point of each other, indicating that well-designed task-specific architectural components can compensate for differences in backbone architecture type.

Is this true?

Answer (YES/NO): NO